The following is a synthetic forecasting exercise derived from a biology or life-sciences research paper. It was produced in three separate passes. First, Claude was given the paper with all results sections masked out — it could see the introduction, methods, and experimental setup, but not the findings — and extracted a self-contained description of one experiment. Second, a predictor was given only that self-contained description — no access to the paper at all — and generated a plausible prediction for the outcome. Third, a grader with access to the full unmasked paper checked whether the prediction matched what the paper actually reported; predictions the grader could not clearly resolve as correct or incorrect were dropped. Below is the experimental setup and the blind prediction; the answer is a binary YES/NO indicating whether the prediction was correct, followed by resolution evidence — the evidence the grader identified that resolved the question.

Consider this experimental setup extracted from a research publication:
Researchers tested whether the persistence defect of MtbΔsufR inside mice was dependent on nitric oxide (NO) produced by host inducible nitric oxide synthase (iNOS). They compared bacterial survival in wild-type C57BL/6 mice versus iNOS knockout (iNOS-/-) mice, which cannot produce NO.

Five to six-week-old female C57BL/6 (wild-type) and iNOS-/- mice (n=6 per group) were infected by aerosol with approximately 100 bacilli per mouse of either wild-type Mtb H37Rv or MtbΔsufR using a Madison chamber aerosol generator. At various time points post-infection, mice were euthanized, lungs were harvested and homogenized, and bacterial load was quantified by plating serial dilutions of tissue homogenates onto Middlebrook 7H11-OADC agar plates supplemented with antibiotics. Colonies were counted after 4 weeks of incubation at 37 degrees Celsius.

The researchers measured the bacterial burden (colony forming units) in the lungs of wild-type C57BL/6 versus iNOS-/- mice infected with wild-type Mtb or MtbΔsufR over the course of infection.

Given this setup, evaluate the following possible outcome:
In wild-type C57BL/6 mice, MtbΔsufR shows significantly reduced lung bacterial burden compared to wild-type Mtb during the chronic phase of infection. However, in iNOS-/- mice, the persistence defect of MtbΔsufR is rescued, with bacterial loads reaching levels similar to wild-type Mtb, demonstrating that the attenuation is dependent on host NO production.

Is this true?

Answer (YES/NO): YES